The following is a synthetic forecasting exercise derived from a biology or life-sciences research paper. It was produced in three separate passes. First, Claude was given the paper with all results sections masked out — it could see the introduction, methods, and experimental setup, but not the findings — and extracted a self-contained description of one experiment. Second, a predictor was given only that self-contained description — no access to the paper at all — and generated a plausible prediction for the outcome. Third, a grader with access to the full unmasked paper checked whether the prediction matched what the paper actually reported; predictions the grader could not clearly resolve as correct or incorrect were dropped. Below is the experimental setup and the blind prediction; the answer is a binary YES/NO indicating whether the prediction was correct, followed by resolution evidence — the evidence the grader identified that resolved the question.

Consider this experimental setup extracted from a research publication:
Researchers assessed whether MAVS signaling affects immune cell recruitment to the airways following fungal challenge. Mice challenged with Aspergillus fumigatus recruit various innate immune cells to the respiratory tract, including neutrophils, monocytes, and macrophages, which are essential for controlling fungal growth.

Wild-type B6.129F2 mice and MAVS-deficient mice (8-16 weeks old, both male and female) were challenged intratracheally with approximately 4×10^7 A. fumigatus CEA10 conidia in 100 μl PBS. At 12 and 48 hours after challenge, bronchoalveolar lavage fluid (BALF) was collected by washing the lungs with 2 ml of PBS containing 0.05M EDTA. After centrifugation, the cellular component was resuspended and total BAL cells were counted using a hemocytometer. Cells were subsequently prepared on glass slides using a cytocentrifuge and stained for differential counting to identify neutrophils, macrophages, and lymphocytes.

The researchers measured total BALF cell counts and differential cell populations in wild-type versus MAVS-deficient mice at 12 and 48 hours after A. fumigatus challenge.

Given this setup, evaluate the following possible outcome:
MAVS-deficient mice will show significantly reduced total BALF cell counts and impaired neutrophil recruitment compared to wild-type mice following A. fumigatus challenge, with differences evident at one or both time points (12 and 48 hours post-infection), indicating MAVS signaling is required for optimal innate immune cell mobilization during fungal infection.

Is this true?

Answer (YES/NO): YES